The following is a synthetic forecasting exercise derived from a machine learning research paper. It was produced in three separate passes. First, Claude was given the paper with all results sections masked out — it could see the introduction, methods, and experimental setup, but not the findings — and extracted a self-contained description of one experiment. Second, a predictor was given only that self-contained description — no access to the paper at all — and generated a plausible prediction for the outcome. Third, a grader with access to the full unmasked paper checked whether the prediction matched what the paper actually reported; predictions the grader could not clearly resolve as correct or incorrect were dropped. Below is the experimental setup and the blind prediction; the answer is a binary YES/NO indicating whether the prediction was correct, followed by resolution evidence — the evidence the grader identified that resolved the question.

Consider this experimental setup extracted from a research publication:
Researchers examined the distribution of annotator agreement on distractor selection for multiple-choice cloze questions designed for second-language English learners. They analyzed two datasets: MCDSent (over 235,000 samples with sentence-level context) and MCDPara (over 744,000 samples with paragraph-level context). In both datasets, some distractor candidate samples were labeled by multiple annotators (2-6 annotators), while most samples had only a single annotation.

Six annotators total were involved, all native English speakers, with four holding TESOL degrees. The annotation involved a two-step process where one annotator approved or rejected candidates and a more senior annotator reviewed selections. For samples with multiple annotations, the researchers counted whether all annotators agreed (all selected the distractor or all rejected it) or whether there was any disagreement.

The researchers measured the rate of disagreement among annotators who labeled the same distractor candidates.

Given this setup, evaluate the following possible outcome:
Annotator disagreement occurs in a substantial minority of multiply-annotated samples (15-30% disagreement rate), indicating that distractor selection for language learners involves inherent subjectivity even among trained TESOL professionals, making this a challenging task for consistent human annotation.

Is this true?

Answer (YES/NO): NO